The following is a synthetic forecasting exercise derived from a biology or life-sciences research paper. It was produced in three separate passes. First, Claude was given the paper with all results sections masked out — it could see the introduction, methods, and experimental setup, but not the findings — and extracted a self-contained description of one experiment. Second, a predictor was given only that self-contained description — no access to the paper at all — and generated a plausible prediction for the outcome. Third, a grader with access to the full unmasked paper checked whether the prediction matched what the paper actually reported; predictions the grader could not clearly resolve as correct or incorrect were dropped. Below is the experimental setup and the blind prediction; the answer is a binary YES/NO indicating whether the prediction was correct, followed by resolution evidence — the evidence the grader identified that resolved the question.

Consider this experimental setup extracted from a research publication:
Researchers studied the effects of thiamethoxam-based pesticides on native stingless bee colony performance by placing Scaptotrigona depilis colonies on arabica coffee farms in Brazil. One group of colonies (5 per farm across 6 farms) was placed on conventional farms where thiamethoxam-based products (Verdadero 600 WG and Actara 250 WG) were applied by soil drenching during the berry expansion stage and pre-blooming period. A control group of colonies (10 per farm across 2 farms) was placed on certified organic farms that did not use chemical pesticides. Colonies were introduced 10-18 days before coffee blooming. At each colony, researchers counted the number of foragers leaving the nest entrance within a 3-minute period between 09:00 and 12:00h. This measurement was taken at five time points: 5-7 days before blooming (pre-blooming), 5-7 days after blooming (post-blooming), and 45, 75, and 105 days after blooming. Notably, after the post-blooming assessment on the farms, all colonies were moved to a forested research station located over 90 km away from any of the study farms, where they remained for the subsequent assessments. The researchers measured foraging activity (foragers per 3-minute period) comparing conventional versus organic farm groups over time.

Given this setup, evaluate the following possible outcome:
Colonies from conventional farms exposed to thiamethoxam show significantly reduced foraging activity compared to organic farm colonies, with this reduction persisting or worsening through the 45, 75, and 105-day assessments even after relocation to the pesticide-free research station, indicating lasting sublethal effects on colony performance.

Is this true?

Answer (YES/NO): NO